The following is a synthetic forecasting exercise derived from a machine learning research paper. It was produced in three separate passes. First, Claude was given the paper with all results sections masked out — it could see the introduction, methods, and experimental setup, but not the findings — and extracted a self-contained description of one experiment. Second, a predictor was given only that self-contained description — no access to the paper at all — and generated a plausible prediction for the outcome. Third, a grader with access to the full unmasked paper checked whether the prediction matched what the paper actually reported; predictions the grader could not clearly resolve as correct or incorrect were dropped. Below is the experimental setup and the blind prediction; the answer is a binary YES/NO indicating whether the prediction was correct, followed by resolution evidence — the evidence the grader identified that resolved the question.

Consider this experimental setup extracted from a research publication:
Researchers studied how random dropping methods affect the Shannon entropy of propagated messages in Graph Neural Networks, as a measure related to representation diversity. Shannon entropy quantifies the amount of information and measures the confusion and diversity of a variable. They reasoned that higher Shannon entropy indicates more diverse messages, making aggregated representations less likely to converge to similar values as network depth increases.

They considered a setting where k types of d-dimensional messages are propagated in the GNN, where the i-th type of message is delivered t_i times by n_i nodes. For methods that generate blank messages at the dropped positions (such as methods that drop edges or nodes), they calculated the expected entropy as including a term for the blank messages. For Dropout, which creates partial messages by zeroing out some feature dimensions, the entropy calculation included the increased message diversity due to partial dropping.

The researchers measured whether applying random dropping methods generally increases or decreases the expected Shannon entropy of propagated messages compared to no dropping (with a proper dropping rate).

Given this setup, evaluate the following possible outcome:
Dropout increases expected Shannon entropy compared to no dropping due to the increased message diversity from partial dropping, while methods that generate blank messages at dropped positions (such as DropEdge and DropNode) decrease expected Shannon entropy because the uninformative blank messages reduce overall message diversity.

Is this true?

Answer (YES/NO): NO